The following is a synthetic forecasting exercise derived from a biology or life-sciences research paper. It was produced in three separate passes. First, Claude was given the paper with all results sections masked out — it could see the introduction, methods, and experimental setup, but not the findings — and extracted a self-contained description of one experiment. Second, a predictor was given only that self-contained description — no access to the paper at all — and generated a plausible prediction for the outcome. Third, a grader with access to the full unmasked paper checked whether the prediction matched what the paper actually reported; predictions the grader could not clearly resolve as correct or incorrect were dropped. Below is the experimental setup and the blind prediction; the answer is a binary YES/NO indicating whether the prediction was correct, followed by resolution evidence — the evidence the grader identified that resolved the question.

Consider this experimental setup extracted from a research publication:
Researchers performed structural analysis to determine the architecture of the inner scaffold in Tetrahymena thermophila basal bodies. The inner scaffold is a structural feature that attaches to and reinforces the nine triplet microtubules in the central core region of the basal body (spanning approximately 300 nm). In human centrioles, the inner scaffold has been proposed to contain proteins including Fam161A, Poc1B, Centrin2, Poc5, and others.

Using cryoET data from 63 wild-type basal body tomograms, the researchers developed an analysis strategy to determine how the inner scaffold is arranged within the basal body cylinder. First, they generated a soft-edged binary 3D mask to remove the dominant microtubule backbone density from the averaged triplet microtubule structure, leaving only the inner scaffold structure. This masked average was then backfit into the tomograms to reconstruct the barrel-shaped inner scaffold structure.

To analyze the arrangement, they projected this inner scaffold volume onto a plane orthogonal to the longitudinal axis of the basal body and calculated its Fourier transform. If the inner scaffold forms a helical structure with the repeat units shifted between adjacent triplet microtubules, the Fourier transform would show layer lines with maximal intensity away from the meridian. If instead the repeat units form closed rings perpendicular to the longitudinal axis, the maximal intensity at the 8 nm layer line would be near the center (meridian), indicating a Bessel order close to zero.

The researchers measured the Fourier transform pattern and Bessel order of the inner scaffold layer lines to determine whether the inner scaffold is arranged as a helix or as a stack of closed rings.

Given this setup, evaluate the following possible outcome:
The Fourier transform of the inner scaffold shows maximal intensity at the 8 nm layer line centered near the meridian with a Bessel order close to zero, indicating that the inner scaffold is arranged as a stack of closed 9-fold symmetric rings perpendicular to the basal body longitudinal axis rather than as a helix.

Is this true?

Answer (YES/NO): YES